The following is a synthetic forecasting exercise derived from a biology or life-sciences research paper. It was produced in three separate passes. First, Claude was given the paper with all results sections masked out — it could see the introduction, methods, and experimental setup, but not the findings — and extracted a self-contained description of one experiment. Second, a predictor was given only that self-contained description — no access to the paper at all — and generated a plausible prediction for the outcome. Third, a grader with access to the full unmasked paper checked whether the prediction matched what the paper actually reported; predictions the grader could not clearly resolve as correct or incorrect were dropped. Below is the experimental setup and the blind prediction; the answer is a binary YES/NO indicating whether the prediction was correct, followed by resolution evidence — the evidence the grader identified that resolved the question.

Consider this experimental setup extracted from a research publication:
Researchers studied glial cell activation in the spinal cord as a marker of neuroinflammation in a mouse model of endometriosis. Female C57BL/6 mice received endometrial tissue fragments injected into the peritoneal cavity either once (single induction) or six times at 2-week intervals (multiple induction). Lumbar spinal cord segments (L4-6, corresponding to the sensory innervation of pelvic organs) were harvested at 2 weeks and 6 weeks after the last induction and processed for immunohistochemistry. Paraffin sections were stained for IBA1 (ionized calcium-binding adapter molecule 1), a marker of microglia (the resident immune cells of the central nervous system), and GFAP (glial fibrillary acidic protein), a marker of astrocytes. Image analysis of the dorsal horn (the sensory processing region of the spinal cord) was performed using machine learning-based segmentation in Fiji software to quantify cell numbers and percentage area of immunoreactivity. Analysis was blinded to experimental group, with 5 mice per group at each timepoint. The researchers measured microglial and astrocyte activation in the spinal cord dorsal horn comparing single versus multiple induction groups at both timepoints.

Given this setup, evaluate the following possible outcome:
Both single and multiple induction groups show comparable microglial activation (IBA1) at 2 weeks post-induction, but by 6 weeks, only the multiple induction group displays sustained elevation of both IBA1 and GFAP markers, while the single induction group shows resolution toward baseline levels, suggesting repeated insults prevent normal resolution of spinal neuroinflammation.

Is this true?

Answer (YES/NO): NO